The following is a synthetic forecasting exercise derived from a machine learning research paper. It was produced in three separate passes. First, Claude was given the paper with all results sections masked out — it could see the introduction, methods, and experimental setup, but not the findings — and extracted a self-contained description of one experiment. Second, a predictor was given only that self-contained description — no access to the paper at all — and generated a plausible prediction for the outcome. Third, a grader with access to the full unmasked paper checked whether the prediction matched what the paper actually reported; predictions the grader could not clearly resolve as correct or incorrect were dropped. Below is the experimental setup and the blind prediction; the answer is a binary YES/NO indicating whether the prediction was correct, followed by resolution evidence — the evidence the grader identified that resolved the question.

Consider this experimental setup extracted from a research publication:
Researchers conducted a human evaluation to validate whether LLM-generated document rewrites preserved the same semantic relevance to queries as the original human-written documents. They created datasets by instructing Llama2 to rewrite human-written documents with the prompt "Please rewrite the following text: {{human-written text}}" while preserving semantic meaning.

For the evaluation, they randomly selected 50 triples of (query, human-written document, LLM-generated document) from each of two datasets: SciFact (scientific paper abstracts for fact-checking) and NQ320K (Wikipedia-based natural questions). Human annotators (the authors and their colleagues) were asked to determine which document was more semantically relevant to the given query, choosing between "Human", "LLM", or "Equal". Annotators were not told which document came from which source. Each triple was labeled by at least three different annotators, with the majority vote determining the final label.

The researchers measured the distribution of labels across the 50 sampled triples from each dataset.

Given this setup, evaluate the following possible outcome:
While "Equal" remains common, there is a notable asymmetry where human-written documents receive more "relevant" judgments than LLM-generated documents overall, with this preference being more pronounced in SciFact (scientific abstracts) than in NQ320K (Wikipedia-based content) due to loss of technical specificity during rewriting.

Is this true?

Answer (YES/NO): NO